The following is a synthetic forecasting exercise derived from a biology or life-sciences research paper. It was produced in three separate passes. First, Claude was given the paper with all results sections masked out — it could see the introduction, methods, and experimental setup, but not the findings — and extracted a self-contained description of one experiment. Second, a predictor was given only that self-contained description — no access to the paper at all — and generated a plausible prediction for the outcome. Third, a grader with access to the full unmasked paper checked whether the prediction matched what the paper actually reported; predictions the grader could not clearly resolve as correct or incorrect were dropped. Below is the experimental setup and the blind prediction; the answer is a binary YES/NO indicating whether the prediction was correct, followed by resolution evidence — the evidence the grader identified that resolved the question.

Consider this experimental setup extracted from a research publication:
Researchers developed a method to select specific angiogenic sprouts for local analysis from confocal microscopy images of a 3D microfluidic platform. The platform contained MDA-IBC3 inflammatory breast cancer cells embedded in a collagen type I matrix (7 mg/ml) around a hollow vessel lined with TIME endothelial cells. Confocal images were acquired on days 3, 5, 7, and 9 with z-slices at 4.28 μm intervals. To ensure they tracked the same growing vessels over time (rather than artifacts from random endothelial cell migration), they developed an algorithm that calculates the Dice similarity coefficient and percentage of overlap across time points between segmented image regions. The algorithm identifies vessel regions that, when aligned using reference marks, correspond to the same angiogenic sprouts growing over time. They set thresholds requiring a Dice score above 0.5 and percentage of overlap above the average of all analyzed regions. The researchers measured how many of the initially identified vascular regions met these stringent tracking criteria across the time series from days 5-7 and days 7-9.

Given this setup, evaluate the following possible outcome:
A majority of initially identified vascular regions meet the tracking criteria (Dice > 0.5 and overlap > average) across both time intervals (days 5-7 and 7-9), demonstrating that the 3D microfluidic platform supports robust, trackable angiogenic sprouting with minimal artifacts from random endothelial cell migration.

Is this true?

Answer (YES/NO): NO